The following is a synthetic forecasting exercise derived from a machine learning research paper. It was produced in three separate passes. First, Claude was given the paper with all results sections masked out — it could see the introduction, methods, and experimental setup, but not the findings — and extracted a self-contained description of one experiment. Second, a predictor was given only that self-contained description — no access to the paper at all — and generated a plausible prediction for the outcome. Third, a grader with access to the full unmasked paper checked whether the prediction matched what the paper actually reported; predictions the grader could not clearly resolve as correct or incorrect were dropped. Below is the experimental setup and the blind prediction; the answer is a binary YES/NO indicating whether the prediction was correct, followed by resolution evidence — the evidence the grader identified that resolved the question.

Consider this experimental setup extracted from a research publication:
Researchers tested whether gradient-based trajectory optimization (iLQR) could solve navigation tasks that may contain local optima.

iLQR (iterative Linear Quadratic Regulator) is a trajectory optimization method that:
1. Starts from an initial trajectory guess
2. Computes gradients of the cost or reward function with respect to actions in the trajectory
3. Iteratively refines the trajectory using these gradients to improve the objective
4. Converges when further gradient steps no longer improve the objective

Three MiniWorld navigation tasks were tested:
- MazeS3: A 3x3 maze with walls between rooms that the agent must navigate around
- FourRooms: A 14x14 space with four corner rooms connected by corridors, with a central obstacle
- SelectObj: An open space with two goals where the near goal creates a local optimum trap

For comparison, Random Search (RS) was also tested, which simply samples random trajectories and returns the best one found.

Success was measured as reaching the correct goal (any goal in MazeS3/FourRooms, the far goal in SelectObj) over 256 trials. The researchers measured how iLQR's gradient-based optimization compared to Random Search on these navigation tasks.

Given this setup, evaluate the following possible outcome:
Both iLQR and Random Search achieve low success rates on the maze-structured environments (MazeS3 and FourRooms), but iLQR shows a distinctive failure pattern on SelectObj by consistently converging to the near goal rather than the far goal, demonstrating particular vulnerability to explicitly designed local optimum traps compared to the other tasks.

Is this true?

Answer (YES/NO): NO